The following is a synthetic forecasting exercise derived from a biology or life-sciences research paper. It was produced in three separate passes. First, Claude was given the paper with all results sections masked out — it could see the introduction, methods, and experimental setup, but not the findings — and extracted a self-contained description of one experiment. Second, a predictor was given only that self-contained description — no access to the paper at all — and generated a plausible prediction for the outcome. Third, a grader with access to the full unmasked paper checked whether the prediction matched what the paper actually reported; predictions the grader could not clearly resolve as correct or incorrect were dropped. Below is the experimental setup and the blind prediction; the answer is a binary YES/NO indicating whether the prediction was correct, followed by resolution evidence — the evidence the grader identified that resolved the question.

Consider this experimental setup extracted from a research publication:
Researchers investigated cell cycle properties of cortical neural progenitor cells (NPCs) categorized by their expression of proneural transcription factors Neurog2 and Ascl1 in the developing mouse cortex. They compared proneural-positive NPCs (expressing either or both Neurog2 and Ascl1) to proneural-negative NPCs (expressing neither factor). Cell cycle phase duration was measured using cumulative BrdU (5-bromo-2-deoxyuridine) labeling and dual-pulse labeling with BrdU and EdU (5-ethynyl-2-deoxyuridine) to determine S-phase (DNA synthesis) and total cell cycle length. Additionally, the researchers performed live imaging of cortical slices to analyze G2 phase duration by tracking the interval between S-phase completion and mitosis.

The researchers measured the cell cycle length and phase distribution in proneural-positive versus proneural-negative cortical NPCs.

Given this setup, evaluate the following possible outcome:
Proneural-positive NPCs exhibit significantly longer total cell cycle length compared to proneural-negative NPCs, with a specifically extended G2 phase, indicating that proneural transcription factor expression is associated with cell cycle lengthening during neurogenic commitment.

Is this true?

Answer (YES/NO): NO